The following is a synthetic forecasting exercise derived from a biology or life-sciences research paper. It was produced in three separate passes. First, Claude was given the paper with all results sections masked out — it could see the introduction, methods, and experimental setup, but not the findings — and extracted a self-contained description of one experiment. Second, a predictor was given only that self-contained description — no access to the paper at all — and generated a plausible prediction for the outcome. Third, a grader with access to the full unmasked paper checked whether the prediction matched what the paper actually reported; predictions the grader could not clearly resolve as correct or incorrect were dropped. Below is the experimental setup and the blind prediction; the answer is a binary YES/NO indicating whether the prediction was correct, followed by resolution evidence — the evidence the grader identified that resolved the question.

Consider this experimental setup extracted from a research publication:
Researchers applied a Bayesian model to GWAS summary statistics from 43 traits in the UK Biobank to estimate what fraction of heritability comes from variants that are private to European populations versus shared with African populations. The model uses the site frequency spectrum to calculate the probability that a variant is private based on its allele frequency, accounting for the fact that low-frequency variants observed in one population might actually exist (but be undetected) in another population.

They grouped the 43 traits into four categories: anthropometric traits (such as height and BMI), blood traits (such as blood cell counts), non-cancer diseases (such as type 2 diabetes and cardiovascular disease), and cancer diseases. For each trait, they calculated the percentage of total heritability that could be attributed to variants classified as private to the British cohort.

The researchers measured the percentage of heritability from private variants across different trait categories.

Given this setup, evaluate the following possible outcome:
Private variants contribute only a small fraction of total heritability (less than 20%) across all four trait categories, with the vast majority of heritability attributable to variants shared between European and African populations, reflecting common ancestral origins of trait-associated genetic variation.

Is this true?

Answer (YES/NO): NO